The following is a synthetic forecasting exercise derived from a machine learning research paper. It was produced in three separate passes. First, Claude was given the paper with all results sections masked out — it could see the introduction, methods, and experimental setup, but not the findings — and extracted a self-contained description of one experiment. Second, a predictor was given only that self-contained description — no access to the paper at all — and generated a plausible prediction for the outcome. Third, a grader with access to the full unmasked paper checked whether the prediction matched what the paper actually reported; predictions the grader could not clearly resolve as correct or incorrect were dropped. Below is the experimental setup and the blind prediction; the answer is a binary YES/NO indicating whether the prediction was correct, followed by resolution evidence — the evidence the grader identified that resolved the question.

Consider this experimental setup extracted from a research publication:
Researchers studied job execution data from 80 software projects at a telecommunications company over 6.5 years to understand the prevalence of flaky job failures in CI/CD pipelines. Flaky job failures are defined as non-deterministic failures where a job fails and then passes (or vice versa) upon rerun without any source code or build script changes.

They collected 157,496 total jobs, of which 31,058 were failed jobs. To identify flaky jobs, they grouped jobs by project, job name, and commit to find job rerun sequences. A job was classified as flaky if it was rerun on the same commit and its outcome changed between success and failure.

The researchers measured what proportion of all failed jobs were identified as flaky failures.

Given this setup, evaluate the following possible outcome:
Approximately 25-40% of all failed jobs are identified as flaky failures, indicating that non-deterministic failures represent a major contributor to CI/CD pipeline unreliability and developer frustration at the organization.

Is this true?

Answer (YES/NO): YES